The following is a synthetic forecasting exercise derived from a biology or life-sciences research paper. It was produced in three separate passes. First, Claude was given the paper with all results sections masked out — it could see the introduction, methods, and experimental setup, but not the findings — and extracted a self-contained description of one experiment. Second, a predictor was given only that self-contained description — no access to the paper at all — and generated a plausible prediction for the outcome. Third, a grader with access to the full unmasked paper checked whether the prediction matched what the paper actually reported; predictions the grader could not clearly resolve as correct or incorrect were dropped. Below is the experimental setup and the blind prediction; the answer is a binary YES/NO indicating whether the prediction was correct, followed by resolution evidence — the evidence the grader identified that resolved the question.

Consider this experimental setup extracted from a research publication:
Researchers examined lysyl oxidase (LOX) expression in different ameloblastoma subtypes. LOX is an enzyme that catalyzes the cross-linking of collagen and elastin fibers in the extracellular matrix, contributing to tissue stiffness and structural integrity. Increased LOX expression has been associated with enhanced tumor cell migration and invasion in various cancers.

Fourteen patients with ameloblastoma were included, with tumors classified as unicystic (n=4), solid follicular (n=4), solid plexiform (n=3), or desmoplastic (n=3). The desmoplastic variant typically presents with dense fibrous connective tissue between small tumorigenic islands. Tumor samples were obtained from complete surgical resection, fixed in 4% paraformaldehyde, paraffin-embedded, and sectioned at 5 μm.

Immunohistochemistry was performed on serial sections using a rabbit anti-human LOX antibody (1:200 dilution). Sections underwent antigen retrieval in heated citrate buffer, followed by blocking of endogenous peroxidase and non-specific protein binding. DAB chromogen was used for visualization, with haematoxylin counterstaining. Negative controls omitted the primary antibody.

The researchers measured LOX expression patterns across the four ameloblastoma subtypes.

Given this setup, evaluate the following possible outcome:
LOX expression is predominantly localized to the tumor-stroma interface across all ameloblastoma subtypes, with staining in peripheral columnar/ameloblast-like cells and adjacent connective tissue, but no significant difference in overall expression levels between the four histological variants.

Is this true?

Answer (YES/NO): NO